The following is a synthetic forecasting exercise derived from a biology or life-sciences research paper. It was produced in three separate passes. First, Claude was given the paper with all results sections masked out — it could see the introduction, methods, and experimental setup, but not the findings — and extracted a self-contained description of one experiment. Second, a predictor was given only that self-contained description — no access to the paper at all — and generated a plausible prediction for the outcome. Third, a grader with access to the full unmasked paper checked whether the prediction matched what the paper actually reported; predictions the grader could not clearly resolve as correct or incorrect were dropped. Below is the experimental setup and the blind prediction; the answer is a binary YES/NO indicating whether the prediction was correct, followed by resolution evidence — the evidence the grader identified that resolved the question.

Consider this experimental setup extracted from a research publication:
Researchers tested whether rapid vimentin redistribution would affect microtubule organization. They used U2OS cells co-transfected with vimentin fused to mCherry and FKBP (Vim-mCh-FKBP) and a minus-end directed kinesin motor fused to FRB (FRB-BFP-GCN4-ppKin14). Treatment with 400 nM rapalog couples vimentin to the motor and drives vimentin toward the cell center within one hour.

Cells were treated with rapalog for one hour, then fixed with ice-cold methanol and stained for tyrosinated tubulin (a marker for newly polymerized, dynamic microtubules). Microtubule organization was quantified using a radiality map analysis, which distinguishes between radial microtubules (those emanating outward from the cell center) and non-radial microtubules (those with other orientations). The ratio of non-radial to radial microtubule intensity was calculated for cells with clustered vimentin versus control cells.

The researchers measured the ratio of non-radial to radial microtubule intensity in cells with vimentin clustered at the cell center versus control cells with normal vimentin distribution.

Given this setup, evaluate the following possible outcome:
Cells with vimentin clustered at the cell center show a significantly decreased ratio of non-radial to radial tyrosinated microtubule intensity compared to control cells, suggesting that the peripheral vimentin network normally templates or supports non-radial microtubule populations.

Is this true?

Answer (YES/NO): NO